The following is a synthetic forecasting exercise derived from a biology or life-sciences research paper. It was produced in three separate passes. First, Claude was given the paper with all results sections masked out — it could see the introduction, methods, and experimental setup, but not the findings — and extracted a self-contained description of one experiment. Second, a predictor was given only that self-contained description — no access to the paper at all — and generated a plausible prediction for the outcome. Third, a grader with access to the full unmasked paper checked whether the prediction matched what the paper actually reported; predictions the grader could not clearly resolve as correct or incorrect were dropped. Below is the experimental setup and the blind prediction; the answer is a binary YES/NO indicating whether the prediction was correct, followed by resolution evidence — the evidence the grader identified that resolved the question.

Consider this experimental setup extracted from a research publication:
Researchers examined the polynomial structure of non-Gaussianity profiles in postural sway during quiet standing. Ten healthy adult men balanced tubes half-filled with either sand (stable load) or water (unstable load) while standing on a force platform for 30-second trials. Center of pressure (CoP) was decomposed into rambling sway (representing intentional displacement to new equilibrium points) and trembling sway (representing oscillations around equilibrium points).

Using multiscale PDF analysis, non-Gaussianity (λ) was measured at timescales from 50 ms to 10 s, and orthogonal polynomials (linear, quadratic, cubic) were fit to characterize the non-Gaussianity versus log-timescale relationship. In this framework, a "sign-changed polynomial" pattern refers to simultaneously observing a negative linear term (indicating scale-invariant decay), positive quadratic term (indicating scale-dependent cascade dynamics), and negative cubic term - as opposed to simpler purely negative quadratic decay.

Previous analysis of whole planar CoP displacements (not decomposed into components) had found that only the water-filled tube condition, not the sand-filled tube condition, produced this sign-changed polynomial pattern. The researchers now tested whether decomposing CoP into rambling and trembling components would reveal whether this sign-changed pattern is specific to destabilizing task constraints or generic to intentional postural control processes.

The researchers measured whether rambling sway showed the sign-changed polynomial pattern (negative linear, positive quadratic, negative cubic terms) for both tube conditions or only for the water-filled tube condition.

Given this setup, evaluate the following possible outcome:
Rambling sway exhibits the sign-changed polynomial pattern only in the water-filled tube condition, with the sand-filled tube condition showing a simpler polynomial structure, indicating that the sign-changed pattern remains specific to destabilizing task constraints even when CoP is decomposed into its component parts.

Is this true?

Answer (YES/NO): NO